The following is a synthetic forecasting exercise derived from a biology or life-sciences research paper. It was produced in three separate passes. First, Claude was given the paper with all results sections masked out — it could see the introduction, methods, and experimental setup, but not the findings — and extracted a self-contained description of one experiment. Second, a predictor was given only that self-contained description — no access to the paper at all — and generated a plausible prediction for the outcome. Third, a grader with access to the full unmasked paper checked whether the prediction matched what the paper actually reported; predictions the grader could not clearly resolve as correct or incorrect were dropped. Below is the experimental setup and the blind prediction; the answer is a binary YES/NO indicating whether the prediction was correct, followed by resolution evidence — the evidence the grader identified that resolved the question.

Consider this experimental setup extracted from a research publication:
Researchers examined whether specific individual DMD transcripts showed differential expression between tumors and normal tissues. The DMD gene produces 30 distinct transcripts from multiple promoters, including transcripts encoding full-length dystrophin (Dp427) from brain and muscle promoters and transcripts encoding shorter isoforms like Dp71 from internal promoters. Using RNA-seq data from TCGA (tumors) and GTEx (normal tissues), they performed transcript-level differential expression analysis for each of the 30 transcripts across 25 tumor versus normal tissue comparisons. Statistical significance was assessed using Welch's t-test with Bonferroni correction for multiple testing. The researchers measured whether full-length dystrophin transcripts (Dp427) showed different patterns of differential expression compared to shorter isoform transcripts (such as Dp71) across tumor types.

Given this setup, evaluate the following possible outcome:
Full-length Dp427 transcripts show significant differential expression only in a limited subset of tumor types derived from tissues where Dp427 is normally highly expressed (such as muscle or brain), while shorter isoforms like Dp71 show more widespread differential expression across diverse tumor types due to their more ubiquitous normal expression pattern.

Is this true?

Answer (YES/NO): NO